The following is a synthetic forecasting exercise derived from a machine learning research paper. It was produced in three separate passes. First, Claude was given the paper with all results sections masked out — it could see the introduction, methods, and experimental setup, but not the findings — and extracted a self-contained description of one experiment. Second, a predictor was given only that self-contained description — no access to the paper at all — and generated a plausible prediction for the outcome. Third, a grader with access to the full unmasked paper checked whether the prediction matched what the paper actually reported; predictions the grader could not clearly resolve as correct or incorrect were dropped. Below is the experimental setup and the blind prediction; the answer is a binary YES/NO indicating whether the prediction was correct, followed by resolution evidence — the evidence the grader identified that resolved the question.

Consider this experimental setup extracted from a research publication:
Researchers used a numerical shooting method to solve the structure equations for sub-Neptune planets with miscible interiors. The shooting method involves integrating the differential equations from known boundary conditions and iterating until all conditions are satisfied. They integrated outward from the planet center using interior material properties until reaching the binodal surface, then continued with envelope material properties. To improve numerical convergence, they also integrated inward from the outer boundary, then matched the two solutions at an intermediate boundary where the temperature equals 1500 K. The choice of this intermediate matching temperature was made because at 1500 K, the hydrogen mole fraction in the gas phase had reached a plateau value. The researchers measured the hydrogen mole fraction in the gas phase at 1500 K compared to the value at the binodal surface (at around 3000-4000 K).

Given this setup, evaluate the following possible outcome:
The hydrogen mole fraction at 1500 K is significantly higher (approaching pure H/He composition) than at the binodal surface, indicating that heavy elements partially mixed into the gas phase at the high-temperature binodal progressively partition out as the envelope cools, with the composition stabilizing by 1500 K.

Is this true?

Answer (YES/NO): YES